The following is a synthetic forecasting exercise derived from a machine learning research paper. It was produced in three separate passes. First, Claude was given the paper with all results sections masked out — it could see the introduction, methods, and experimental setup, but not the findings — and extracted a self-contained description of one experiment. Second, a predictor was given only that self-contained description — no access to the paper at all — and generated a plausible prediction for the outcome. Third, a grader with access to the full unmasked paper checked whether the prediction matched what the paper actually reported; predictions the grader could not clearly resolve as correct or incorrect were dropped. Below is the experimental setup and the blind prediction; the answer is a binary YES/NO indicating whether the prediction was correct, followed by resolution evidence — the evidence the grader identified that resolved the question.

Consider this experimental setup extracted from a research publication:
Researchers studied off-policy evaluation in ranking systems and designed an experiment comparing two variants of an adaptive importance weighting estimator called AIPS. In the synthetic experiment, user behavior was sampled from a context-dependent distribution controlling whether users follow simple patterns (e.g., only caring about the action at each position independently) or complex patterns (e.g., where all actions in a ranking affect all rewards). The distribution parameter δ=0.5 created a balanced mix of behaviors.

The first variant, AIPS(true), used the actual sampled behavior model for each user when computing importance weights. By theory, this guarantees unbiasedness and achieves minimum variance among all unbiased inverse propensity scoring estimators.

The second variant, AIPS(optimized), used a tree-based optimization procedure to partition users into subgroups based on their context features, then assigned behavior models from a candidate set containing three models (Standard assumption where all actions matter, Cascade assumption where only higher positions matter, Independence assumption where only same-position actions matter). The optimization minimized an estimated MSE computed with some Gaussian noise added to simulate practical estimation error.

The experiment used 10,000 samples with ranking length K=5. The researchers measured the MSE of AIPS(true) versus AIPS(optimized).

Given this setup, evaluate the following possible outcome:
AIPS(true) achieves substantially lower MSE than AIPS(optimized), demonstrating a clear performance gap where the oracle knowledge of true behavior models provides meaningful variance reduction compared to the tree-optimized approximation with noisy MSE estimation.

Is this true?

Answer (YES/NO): NO